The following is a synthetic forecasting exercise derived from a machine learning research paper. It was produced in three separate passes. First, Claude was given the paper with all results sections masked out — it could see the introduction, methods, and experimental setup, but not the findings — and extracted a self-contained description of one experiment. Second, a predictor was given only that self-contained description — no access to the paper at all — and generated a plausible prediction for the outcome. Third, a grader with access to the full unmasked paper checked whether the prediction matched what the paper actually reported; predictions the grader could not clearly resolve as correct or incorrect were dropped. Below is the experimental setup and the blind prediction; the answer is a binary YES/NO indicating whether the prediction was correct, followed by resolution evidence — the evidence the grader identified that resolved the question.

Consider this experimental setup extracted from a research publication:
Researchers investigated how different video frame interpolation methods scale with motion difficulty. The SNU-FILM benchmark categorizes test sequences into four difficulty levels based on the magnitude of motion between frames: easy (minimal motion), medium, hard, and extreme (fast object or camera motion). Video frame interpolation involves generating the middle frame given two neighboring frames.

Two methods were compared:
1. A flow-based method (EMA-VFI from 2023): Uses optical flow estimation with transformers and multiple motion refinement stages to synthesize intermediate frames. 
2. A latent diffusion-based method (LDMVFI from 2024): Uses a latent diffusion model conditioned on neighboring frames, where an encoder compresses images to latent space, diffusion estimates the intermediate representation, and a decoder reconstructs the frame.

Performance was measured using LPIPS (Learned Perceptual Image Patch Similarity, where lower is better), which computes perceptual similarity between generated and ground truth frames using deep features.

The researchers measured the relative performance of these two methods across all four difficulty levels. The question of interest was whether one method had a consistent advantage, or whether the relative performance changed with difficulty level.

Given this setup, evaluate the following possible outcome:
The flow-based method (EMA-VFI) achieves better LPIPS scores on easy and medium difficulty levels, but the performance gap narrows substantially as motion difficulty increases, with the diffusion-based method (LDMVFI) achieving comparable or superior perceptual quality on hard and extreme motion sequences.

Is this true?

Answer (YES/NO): NO